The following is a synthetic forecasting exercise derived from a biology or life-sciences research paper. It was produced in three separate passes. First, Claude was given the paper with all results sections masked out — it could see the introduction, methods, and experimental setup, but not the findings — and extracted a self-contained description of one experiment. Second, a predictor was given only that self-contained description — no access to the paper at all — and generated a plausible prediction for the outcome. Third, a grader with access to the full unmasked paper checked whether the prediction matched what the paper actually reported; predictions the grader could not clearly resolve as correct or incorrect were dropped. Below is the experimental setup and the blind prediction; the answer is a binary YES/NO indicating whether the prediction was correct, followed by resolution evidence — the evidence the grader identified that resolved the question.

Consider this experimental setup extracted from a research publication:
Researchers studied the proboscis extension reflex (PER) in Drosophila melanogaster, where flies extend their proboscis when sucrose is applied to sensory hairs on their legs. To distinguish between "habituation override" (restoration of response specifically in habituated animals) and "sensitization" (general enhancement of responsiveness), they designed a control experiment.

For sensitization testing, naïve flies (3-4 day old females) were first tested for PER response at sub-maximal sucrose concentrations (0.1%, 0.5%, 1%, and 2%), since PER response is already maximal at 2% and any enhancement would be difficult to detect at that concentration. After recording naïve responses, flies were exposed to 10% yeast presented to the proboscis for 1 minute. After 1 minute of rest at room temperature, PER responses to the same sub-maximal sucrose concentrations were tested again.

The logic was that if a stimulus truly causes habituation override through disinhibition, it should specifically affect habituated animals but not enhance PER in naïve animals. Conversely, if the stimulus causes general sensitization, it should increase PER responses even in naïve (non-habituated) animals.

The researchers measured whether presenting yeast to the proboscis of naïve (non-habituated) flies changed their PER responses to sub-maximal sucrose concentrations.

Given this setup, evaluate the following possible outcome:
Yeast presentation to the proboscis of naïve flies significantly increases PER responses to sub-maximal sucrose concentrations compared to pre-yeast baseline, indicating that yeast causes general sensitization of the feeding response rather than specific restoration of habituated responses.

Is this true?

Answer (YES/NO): NO